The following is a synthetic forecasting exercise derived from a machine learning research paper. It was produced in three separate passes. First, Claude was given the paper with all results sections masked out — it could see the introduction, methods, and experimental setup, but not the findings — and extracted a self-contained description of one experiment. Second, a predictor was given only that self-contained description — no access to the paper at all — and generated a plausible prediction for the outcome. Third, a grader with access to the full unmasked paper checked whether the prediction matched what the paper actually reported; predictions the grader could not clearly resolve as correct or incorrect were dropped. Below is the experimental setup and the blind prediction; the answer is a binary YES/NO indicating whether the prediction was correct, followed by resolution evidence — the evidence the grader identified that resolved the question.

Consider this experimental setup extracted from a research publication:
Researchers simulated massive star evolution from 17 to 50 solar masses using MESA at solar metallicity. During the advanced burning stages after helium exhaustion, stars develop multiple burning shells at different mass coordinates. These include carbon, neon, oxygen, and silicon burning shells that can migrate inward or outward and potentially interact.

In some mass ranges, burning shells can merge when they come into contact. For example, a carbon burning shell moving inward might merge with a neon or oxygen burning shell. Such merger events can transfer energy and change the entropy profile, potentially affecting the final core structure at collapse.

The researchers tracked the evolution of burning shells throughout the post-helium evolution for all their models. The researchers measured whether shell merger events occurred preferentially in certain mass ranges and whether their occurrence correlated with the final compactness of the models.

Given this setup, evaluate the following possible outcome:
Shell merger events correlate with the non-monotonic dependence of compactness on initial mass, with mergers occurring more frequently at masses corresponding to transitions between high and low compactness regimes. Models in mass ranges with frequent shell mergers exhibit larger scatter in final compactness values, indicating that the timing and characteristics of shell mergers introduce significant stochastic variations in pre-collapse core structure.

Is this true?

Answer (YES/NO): NO